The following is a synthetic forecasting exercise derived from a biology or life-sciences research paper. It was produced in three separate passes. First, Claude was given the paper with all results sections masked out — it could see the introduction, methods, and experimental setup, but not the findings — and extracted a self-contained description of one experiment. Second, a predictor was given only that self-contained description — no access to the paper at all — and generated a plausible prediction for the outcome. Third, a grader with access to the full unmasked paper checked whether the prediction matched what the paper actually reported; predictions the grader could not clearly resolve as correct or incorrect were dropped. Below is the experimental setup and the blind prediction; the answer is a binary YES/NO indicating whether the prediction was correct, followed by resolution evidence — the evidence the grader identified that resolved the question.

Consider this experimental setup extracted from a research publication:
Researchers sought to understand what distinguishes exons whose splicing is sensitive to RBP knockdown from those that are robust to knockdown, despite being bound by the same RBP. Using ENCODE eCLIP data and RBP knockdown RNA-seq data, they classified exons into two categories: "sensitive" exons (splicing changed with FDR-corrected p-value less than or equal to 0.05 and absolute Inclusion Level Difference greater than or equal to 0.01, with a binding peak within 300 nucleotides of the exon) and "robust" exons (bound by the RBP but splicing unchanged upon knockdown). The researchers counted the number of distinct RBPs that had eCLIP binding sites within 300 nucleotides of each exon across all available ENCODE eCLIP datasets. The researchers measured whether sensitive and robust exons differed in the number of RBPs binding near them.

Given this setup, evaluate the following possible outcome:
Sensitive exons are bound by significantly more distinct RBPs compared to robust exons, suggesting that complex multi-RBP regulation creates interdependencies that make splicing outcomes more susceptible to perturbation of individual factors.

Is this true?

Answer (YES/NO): YES